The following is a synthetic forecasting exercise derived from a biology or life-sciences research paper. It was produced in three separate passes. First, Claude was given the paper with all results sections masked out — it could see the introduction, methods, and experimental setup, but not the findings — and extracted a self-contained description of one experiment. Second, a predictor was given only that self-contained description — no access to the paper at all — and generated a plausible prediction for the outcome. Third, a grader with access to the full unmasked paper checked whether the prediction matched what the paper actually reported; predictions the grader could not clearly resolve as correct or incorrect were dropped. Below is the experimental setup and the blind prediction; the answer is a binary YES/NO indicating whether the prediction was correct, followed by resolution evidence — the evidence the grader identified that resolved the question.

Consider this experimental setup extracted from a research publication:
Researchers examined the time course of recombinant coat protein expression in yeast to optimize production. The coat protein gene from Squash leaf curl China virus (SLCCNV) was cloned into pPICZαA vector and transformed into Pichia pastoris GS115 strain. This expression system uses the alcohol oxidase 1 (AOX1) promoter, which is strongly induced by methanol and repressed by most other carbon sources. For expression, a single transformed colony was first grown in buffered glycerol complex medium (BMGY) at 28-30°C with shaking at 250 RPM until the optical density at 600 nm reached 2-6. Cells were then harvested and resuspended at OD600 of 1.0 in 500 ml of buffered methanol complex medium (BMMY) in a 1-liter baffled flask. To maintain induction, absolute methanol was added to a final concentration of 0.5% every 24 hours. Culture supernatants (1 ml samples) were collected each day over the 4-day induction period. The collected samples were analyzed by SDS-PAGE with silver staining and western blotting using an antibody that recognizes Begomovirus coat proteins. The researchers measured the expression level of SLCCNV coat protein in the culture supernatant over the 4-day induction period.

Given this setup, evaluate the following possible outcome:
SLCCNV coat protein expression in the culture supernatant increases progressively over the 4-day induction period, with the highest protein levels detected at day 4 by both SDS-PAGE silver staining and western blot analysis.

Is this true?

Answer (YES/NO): NO